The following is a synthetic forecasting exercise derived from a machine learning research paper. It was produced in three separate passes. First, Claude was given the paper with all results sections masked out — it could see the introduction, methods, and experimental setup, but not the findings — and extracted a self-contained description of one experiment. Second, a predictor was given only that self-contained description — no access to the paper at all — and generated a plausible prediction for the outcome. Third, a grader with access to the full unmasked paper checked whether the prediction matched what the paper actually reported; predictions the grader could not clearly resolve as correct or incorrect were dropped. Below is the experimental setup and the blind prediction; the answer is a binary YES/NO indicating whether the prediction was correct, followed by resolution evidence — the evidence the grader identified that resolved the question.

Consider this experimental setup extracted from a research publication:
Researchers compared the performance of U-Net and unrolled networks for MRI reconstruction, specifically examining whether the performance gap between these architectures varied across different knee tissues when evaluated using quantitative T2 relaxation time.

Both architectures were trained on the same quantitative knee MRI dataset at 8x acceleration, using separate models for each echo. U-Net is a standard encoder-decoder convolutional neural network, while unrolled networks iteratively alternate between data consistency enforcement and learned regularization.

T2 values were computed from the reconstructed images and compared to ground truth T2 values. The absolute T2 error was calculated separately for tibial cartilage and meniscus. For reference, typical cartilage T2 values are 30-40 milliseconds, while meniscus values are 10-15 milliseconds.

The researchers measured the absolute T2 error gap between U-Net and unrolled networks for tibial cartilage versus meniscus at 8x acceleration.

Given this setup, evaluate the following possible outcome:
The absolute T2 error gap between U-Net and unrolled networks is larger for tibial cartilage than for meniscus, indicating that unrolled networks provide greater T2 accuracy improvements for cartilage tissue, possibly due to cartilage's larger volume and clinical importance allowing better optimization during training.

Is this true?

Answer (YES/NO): YES